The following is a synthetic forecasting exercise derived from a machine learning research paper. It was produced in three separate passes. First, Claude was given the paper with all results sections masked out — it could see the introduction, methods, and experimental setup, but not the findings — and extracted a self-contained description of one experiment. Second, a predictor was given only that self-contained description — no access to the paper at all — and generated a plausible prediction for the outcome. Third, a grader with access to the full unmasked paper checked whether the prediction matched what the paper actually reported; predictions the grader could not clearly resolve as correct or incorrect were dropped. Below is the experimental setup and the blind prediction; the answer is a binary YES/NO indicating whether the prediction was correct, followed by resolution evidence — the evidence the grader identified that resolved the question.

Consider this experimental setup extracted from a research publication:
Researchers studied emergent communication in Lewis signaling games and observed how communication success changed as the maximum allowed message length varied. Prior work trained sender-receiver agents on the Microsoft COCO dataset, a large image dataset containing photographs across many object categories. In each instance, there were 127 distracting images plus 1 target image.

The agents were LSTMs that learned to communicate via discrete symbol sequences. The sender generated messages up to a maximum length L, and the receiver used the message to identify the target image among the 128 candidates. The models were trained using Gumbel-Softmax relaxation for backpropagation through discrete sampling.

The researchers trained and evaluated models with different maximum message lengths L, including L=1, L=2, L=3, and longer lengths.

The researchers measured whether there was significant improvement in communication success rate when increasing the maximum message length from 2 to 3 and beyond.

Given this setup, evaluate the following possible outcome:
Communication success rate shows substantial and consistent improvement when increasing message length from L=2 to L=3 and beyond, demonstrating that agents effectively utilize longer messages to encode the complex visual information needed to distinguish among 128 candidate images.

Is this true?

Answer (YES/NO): NO